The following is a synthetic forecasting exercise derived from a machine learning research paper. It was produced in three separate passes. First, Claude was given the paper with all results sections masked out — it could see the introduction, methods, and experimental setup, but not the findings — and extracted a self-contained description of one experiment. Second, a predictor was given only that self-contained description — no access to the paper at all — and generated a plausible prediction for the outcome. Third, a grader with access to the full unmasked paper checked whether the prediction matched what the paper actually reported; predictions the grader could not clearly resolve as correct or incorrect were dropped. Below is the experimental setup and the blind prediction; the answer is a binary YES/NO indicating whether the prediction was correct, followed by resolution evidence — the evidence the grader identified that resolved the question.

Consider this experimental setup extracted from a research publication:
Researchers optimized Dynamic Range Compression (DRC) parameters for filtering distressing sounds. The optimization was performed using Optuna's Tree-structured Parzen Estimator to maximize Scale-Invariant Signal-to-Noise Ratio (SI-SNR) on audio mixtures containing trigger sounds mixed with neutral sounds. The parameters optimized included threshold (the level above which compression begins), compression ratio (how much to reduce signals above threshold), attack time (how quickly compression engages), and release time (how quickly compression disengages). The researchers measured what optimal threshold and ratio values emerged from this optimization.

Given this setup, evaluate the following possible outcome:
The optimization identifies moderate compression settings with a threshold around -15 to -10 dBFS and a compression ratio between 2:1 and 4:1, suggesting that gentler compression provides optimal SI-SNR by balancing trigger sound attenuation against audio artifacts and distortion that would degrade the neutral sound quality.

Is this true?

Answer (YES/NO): NO